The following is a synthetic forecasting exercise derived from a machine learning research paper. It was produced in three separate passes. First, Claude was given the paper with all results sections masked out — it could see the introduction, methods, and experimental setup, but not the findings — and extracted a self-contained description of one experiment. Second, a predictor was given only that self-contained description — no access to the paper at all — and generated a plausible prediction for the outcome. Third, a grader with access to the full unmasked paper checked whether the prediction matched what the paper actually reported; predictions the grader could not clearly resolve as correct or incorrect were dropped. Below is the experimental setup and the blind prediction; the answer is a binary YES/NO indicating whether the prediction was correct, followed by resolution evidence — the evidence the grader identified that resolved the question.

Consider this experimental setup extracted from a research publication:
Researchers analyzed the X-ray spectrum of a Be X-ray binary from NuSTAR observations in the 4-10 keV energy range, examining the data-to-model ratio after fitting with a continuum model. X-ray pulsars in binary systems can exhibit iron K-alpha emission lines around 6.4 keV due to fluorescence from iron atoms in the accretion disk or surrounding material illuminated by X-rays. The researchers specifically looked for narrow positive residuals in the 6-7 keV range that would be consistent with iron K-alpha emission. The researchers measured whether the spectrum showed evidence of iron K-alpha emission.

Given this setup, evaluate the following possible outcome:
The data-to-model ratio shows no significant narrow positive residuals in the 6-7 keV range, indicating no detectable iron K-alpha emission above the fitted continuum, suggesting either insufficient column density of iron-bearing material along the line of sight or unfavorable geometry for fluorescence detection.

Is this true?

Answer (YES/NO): NO